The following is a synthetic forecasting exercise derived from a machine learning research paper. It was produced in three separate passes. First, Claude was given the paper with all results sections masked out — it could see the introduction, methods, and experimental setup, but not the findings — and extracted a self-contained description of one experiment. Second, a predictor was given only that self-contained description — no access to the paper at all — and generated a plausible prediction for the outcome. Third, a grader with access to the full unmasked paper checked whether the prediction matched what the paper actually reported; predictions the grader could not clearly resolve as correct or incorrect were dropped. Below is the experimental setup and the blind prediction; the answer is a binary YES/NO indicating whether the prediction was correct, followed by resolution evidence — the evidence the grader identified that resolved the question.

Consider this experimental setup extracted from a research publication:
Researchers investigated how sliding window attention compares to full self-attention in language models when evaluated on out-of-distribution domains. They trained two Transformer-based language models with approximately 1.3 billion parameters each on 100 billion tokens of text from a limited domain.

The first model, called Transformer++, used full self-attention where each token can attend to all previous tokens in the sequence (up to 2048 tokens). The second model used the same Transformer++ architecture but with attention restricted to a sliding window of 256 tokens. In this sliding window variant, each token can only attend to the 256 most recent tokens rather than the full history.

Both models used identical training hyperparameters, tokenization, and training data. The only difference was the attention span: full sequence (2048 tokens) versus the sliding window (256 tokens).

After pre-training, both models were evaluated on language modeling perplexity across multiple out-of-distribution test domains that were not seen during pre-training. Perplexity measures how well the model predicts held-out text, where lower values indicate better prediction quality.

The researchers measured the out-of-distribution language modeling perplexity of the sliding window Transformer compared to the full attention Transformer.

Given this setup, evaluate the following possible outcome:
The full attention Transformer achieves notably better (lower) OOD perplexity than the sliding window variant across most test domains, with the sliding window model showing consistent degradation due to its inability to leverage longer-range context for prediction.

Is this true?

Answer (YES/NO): YES